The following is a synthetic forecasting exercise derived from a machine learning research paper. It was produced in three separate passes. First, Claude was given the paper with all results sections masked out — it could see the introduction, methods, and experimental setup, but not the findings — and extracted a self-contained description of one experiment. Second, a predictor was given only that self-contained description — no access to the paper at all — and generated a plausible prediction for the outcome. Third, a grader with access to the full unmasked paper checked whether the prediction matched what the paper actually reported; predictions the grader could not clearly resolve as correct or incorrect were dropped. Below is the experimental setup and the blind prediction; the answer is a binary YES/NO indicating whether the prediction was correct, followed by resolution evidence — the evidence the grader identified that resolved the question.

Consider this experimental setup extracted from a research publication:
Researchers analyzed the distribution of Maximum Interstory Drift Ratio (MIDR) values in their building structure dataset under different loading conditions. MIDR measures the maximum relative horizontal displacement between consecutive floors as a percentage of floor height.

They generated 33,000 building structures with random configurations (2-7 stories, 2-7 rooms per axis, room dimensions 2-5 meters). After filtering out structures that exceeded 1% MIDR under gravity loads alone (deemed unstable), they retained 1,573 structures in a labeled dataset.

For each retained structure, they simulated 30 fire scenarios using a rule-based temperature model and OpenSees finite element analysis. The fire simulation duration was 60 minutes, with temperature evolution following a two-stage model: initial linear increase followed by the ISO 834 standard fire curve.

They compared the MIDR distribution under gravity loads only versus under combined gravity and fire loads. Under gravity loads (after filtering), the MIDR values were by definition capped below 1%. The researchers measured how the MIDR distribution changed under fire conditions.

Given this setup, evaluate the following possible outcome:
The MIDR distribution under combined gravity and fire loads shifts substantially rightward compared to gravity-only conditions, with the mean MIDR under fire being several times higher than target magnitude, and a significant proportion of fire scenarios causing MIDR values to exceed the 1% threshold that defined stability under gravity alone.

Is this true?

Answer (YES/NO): NO